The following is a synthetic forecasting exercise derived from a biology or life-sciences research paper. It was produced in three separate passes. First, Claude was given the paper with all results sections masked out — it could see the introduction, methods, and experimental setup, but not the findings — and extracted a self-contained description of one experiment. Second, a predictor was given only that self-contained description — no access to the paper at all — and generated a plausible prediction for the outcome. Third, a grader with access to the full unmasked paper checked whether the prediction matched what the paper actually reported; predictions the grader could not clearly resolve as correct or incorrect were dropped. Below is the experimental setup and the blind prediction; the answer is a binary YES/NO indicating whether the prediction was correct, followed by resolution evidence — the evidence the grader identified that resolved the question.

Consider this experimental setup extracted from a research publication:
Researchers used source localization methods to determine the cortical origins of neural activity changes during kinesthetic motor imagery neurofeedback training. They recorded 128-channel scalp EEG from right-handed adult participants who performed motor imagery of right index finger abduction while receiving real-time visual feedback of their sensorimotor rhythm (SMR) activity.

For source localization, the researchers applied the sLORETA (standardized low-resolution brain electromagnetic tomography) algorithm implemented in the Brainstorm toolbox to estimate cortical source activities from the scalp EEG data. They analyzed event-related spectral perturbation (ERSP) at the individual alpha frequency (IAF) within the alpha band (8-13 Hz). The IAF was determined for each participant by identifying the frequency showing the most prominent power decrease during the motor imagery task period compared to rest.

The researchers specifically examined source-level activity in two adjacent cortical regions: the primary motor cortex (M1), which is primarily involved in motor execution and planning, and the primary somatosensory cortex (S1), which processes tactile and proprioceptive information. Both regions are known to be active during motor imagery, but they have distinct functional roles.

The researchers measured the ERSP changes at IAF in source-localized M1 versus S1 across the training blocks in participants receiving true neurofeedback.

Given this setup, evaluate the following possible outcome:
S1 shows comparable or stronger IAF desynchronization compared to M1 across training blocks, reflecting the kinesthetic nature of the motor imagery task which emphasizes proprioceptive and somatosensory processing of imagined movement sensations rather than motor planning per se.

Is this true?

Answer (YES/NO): YES